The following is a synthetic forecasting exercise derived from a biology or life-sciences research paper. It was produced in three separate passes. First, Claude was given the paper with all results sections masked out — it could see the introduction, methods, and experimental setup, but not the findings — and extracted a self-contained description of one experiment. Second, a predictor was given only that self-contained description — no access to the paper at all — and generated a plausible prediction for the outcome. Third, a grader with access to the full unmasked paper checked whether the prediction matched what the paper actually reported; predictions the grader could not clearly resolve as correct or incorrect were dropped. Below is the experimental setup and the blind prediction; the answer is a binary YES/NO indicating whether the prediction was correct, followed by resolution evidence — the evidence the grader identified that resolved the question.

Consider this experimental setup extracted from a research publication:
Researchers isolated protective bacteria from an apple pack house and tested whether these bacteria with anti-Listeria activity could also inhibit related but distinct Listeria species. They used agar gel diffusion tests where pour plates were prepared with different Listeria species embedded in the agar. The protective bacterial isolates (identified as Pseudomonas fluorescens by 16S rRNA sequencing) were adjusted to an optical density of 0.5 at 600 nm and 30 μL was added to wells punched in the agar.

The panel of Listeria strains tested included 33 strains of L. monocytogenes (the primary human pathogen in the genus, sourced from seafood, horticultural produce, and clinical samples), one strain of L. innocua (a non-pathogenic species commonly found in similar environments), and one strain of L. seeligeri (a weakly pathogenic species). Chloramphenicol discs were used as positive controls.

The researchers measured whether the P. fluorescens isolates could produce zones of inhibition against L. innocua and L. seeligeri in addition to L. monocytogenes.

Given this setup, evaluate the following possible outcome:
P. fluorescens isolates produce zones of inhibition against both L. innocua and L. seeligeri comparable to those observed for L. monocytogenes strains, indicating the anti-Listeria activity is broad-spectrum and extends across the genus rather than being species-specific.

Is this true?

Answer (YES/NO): YES